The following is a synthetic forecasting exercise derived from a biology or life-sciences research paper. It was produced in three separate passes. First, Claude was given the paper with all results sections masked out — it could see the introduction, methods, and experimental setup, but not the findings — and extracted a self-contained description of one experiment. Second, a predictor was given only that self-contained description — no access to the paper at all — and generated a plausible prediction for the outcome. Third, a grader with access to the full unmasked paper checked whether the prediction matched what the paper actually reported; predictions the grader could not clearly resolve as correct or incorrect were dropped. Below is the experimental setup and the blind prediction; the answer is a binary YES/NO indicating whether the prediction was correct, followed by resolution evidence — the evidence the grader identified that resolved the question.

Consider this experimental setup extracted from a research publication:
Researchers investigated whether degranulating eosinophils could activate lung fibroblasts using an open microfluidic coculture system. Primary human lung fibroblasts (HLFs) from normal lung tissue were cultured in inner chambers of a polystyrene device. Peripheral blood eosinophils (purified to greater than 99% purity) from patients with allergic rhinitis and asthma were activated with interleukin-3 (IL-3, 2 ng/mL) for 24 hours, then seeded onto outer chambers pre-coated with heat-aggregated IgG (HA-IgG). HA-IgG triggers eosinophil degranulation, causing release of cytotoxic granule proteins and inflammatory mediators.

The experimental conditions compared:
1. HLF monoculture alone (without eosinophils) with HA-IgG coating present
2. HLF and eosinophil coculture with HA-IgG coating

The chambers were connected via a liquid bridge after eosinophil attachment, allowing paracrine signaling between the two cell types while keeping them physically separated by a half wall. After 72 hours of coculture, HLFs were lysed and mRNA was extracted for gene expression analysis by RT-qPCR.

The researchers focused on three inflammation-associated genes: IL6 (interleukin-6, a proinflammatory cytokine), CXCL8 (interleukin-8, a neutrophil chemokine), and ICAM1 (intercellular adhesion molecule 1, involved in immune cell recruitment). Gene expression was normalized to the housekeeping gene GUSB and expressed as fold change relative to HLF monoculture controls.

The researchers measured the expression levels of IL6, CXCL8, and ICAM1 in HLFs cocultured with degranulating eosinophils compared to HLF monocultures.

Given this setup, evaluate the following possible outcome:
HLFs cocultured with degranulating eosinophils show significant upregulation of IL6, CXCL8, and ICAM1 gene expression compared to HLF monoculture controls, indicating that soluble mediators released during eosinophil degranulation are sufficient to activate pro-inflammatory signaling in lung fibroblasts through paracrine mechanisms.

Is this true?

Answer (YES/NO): YES